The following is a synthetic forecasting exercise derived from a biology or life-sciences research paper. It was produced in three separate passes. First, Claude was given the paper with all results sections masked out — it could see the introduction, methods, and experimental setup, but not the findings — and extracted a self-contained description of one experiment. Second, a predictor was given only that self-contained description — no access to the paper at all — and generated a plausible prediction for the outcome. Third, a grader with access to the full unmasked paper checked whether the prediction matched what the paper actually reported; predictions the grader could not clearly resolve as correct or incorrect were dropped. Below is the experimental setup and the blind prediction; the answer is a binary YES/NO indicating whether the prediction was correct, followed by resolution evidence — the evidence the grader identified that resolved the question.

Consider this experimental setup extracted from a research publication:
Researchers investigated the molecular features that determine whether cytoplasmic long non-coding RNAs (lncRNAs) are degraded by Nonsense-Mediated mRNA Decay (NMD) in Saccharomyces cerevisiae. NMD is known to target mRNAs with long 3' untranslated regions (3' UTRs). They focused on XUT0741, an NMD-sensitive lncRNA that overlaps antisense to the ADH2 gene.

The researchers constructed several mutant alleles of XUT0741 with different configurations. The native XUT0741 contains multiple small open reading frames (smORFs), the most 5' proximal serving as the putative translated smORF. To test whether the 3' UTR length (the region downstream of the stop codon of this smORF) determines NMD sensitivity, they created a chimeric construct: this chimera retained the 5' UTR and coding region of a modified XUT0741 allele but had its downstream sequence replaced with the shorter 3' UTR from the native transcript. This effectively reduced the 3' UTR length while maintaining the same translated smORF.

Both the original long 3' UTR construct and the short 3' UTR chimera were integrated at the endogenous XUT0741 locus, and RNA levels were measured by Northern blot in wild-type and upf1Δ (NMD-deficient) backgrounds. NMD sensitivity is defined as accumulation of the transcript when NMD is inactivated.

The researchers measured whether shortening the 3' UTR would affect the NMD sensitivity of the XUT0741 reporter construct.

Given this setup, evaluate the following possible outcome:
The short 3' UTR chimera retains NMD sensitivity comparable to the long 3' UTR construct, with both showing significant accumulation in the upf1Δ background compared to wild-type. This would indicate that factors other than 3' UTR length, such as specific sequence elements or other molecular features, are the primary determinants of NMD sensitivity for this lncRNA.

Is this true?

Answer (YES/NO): NO